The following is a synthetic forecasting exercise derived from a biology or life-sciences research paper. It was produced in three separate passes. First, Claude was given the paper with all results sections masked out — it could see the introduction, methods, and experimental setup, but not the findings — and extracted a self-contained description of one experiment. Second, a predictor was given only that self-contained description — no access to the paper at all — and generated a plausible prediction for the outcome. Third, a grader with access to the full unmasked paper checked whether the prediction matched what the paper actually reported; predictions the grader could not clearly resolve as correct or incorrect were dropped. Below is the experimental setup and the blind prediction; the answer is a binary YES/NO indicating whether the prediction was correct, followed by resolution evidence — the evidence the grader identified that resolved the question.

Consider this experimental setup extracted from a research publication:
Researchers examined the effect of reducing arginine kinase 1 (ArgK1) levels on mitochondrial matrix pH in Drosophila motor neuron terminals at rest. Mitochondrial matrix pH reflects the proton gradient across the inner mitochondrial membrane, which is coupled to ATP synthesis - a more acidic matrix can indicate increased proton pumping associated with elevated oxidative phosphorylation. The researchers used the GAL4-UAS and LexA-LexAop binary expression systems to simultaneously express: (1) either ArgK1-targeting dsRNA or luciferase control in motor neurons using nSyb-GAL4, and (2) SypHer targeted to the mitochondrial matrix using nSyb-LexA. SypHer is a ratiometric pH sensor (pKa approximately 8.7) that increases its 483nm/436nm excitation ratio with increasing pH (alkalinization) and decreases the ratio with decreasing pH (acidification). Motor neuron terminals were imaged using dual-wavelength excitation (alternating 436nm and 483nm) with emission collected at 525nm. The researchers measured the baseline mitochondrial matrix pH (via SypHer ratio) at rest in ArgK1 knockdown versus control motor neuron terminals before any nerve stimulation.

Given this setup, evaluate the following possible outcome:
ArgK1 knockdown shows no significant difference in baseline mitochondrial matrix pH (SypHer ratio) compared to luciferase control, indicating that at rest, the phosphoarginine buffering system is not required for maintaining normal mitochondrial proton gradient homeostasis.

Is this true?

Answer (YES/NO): NO